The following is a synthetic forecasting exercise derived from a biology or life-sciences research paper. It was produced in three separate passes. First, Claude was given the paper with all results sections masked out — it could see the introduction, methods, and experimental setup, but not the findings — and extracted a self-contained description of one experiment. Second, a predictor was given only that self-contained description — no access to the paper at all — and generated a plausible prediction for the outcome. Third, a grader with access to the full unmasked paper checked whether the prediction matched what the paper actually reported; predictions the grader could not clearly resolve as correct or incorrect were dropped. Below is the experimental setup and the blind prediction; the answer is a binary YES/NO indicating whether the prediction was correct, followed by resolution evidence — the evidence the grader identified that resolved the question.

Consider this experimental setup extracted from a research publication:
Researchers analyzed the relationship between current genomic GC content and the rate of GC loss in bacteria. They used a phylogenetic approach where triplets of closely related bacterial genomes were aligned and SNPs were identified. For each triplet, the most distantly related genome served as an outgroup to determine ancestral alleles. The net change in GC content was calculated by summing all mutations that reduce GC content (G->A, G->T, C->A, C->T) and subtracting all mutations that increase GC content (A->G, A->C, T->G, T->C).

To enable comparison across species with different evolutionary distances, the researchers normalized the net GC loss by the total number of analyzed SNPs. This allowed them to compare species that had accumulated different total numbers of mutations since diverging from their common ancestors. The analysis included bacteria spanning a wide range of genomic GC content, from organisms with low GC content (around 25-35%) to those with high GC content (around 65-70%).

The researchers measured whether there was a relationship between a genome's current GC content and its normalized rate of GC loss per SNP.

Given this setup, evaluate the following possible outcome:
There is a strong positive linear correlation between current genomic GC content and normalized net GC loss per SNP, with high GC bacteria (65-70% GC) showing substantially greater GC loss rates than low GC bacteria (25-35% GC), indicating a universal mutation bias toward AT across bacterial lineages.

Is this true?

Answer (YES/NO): NO